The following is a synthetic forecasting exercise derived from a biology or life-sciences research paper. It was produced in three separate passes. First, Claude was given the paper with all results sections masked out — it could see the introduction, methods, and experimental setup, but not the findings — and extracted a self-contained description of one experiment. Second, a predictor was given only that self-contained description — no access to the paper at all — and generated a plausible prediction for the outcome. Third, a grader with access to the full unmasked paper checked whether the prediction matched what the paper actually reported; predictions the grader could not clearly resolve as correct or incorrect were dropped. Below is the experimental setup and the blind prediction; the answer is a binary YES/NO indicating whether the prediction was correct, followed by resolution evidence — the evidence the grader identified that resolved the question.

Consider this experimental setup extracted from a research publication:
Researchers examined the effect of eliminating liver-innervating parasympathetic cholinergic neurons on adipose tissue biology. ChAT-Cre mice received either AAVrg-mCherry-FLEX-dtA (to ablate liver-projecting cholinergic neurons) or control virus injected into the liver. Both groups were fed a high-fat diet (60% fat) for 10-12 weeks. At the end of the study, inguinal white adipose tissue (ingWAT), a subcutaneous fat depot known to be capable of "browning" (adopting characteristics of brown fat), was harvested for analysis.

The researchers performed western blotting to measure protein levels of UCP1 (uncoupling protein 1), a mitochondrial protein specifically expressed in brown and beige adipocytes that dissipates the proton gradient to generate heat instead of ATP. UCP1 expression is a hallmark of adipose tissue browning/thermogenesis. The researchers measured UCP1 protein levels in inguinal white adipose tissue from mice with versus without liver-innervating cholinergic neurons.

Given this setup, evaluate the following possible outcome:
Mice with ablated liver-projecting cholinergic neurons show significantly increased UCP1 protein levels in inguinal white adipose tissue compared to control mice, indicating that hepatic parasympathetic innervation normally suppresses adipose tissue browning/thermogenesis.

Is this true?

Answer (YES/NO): YES